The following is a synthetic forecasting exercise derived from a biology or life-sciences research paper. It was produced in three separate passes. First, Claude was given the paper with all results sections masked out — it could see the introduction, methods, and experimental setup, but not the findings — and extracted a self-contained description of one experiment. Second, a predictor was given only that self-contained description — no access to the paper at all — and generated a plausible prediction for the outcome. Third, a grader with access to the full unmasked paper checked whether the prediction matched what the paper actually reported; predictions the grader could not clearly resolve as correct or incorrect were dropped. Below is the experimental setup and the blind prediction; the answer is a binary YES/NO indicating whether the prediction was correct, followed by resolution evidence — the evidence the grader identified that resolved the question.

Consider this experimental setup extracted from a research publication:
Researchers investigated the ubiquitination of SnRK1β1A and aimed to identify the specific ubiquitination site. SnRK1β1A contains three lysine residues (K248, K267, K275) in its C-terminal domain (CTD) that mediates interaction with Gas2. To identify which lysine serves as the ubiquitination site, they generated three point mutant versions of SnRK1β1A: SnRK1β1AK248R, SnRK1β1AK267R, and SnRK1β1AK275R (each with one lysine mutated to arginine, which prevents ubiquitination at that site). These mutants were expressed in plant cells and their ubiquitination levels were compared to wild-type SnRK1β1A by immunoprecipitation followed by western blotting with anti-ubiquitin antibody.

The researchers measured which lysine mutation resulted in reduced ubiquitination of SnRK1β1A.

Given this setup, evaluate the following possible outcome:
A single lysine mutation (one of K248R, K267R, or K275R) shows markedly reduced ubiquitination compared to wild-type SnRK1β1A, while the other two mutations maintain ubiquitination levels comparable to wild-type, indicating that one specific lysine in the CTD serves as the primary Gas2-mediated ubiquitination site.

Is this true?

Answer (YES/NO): YES